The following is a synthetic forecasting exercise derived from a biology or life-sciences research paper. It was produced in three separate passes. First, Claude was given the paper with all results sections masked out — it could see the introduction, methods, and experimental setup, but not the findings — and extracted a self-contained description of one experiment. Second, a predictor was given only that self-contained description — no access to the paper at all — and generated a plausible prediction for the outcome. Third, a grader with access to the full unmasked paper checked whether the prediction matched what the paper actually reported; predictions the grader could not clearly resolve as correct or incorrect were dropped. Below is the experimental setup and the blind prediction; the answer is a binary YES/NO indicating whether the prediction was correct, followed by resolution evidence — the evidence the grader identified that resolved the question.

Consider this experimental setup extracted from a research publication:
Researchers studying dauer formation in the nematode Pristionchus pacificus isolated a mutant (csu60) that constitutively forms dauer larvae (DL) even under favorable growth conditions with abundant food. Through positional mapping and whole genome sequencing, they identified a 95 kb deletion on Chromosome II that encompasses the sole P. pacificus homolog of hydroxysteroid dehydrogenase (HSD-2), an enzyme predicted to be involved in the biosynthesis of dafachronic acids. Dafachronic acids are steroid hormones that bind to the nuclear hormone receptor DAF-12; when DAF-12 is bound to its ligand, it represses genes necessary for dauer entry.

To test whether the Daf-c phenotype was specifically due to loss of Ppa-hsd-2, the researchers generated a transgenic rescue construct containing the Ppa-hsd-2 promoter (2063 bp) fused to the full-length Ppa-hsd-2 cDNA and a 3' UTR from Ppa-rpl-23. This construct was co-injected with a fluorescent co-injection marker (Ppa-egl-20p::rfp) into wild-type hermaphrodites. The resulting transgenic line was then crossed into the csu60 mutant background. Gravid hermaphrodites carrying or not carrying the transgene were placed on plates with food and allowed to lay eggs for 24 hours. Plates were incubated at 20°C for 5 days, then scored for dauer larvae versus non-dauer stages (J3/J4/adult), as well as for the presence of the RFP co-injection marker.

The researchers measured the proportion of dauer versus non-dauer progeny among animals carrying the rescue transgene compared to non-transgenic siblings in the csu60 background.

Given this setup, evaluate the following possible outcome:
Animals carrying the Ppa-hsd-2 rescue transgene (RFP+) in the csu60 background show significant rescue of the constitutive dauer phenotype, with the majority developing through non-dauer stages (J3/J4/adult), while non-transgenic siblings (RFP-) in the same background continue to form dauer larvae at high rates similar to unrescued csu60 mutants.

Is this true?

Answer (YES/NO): YES